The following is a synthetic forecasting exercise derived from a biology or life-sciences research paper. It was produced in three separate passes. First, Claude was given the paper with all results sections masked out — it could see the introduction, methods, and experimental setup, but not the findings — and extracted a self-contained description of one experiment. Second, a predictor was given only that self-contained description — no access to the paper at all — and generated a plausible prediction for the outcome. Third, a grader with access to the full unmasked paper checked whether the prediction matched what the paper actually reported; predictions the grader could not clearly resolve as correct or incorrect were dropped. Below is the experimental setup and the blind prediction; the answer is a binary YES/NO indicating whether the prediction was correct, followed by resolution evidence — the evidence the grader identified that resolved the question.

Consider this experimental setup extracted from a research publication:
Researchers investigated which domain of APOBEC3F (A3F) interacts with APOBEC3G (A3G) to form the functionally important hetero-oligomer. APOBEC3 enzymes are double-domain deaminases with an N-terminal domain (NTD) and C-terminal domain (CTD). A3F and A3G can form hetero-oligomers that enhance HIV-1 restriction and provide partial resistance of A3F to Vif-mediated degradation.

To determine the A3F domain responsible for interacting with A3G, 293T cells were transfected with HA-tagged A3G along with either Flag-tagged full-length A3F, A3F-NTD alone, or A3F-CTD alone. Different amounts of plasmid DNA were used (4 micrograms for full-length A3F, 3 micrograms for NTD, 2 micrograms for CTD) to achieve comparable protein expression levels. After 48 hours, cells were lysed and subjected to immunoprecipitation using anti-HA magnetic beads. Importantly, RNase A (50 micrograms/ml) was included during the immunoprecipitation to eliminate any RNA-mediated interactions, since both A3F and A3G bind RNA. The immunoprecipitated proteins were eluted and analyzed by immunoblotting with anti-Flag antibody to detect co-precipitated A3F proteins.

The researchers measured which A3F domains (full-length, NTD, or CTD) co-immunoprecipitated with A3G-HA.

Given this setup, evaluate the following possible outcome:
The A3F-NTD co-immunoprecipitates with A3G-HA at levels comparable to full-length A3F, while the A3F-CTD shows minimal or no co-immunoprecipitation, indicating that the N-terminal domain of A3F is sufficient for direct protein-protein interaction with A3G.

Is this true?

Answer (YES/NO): YES